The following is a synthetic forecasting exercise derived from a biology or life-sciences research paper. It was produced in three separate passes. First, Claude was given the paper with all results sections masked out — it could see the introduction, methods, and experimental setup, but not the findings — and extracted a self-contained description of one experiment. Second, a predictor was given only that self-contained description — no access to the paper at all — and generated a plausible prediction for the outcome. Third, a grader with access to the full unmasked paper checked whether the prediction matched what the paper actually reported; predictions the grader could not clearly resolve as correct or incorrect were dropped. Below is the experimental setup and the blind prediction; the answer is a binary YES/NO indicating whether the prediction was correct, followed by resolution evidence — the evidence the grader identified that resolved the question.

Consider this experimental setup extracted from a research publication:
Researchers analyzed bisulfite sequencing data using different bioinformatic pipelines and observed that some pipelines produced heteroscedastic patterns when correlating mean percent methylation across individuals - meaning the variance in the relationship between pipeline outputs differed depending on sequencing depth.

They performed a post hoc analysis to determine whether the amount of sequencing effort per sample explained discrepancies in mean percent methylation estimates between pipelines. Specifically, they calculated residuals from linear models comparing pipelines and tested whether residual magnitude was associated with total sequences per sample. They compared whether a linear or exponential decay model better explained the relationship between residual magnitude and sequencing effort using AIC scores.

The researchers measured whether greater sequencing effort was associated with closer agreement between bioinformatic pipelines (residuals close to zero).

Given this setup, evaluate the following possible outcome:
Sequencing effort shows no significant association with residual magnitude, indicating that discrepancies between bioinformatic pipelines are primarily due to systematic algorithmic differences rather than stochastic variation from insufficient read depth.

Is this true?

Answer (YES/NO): NO